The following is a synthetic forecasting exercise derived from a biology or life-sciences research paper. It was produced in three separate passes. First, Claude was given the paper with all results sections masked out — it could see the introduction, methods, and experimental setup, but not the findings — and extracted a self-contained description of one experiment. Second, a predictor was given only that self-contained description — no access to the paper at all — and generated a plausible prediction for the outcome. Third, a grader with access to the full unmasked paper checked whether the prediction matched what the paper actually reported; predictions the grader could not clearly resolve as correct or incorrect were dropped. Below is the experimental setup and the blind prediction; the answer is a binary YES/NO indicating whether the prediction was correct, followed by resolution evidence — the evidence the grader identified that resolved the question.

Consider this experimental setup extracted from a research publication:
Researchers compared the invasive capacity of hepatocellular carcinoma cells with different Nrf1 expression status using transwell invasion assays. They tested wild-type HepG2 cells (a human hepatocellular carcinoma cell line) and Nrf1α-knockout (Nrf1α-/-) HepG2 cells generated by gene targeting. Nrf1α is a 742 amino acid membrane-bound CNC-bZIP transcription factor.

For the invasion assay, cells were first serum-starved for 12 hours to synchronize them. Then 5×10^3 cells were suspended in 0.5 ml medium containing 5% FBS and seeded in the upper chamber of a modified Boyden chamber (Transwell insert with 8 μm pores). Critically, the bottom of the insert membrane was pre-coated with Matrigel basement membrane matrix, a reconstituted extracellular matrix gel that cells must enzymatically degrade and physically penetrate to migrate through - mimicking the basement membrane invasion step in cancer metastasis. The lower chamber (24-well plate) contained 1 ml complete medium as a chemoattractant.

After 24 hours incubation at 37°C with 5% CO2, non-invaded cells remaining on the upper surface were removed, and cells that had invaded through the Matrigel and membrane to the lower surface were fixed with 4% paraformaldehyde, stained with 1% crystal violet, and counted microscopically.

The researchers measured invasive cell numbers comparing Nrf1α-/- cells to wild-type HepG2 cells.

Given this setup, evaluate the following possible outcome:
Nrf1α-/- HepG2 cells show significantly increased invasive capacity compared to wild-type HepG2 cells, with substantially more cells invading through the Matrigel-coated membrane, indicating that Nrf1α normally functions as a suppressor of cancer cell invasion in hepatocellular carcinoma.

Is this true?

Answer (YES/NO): YES